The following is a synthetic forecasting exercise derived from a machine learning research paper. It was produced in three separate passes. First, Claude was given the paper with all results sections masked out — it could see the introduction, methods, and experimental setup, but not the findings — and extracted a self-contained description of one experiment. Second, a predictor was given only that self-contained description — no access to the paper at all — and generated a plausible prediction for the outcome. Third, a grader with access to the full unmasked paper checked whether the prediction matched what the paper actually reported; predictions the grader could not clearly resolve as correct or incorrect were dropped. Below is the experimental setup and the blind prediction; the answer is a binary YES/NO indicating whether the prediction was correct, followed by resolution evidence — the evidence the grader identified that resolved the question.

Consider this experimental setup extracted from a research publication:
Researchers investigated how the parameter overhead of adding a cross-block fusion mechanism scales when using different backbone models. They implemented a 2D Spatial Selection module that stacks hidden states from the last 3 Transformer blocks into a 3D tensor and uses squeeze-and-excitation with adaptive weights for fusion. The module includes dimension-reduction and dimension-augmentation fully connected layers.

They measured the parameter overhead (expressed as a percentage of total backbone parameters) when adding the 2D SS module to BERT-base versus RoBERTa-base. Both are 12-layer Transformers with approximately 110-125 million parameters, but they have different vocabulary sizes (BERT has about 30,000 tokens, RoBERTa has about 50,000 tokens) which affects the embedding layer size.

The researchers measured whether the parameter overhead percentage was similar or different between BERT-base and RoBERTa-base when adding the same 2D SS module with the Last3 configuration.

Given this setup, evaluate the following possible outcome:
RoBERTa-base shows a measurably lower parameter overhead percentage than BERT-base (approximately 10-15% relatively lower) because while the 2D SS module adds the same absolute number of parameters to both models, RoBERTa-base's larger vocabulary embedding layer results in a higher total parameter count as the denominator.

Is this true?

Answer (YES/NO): YES